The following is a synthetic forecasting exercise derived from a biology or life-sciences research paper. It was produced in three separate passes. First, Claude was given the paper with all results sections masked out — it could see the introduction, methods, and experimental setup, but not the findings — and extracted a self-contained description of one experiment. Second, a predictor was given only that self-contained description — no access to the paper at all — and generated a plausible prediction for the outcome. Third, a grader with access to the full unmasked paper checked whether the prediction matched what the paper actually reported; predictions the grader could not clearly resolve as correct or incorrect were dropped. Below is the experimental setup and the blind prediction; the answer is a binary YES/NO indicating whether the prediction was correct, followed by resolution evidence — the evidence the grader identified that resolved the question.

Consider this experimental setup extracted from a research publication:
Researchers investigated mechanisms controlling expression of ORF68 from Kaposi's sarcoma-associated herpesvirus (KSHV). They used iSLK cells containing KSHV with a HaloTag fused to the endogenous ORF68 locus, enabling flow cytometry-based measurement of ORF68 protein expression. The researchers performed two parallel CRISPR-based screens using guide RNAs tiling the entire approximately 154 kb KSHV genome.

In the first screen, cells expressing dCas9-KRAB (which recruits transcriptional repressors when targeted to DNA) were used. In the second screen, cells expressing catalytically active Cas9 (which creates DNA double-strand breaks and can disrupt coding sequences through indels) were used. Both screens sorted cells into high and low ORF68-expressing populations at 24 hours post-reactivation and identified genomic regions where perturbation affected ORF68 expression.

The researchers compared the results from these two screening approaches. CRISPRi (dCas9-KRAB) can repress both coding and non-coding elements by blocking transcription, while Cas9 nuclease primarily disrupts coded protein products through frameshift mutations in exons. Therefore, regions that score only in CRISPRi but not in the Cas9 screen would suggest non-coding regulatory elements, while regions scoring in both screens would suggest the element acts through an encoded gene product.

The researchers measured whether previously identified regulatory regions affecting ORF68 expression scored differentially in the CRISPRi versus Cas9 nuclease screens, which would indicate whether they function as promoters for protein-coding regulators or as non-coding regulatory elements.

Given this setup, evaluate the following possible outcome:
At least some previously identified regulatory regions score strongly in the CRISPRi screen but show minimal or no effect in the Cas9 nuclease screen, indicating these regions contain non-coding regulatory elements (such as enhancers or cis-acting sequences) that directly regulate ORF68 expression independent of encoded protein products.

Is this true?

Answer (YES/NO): YES